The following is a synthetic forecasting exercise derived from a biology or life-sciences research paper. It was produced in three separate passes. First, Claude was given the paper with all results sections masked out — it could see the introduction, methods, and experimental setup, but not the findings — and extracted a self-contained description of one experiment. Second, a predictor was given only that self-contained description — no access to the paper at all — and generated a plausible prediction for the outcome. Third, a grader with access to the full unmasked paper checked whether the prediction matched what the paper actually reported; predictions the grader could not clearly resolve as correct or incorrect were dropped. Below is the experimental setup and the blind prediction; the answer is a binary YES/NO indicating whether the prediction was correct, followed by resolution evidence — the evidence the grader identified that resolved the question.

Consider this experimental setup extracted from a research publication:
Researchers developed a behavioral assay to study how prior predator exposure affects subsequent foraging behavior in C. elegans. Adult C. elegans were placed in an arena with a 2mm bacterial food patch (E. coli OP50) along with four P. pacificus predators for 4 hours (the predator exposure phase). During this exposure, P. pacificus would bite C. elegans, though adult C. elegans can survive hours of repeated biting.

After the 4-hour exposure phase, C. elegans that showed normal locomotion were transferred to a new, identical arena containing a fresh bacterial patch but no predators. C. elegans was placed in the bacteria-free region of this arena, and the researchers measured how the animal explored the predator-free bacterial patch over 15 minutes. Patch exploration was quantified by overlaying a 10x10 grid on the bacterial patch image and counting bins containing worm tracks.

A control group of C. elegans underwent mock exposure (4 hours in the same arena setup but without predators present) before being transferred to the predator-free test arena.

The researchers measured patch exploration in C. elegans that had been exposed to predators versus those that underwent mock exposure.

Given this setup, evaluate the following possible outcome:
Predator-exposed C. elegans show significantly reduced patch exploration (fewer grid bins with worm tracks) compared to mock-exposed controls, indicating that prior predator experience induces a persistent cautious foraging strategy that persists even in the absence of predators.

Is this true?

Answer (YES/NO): YES